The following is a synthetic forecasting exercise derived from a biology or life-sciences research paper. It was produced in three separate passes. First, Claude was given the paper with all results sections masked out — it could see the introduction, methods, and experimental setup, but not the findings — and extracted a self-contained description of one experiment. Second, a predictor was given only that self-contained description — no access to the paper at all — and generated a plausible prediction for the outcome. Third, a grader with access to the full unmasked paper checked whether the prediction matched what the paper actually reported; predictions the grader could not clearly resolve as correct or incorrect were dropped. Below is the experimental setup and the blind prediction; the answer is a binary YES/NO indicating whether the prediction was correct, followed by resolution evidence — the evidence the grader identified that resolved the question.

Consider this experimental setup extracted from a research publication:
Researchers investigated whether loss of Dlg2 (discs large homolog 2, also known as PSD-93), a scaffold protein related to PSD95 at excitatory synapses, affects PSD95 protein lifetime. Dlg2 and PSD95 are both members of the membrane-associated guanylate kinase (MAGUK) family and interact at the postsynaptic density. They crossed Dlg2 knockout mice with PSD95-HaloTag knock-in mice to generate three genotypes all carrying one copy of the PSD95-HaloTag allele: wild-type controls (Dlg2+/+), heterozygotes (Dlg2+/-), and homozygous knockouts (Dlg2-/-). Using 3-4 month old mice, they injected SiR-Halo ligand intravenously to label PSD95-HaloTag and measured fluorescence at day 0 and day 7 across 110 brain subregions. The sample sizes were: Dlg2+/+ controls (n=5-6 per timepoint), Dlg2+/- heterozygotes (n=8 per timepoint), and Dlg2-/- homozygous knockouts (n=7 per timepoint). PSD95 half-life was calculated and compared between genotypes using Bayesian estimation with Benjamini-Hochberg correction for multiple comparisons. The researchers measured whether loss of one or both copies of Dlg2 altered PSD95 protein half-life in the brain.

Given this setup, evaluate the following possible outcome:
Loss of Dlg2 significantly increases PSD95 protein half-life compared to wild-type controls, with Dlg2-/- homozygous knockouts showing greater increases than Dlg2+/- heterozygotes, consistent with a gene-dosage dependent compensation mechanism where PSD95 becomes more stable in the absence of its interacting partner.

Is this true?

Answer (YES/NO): YES